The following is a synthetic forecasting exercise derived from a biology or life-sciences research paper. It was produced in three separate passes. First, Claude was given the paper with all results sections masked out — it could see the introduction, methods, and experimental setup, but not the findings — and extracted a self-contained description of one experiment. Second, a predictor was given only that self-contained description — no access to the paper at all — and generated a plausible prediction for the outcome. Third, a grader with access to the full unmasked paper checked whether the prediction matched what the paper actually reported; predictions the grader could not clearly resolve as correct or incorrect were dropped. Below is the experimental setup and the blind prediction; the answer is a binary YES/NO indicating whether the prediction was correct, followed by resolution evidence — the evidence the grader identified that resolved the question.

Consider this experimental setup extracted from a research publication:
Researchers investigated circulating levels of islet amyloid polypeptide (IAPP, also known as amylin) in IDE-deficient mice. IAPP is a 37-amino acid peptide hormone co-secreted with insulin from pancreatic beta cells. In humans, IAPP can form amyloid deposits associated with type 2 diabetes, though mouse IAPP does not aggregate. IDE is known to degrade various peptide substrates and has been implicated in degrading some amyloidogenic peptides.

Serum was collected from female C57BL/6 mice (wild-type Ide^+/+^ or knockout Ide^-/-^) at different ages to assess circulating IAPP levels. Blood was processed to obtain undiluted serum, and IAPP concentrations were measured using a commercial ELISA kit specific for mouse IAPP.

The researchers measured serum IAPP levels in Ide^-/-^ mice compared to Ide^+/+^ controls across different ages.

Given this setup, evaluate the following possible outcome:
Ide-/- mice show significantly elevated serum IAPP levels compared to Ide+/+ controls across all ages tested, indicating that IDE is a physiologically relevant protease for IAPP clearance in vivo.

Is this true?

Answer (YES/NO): YES